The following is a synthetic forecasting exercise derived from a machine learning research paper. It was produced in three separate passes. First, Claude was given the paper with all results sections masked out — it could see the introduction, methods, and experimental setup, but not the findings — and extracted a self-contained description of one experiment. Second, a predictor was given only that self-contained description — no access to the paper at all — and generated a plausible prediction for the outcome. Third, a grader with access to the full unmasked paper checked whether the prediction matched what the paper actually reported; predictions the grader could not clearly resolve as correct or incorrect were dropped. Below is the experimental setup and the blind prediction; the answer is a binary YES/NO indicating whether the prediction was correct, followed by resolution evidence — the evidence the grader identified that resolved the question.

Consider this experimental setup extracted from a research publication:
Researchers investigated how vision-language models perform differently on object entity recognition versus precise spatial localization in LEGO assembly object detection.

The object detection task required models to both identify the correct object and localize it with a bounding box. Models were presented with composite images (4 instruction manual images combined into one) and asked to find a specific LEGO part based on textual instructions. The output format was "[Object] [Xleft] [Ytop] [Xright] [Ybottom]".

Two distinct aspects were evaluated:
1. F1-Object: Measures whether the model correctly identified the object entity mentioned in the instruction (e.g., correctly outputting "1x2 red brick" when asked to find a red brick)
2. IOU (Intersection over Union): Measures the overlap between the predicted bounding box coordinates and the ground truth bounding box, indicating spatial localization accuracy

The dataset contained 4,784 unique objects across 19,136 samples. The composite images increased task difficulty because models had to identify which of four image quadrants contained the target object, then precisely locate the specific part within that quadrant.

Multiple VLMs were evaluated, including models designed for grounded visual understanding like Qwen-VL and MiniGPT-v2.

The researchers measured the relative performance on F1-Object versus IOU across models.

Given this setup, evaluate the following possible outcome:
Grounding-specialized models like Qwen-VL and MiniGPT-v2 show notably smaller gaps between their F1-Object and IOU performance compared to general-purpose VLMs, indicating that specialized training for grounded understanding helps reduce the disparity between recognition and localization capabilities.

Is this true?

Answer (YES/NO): NO